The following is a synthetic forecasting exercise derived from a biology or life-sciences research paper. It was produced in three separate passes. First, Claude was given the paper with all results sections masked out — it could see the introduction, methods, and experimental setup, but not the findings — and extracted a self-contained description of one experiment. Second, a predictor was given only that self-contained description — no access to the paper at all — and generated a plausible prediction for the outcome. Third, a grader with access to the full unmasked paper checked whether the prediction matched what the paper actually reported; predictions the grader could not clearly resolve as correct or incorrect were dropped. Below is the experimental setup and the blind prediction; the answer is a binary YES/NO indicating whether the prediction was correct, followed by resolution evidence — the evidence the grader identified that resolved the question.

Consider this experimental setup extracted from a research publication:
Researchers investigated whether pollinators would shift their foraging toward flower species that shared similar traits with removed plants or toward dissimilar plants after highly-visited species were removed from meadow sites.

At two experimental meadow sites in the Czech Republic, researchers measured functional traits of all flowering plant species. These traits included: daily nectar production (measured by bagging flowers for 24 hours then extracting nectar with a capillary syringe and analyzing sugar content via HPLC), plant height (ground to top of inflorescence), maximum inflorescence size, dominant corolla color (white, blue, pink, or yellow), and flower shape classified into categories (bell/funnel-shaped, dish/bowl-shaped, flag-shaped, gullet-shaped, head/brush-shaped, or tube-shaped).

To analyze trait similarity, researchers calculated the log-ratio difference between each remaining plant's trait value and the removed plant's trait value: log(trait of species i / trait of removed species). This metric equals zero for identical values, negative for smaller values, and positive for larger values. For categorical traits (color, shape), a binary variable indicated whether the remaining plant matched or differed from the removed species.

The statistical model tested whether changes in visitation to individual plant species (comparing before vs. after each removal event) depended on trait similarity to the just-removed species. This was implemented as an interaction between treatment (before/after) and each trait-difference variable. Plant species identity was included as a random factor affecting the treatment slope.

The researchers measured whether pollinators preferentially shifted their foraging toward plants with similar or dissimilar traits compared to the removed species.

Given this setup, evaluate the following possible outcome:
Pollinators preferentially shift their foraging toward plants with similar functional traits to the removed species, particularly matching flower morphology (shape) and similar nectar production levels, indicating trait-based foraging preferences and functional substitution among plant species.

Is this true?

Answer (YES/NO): NO